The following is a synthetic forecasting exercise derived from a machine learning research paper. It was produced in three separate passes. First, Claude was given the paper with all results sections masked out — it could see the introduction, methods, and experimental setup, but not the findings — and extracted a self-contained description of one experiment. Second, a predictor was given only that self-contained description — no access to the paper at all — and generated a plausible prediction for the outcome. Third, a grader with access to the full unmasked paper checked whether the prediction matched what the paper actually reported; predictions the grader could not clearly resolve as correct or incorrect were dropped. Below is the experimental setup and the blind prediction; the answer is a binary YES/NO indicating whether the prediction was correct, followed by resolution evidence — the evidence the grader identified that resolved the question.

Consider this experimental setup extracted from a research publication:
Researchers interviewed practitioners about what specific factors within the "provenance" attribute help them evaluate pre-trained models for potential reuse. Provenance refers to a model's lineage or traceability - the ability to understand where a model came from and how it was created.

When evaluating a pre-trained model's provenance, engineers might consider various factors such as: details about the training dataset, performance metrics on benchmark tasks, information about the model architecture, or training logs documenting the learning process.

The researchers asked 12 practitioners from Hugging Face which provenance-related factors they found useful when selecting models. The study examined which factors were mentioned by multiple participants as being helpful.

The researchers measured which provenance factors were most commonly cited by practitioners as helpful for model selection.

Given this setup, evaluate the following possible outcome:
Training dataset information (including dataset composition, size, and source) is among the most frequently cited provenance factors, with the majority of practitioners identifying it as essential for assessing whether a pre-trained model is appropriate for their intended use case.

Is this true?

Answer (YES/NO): NO